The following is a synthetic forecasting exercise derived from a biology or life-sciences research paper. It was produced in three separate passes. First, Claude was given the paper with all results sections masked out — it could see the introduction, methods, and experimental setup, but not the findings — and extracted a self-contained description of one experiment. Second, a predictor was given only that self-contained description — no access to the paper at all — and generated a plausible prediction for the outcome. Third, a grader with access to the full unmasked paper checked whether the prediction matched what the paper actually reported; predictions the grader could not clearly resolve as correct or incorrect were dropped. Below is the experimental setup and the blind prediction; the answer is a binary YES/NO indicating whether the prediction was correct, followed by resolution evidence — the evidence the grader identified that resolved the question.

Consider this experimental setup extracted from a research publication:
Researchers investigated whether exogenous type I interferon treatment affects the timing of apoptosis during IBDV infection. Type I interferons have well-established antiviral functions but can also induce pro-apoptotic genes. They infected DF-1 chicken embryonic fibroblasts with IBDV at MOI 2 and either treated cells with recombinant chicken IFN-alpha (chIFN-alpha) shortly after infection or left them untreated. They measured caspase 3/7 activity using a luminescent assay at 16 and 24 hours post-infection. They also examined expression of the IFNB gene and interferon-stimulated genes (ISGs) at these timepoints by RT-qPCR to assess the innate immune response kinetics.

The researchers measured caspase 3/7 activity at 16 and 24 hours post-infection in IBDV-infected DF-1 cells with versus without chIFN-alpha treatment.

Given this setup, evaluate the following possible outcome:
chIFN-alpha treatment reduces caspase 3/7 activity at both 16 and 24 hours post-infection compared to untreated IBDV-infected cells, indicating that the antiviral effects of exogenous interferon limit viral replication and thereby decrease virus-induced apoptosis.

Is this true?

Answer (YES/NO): NO